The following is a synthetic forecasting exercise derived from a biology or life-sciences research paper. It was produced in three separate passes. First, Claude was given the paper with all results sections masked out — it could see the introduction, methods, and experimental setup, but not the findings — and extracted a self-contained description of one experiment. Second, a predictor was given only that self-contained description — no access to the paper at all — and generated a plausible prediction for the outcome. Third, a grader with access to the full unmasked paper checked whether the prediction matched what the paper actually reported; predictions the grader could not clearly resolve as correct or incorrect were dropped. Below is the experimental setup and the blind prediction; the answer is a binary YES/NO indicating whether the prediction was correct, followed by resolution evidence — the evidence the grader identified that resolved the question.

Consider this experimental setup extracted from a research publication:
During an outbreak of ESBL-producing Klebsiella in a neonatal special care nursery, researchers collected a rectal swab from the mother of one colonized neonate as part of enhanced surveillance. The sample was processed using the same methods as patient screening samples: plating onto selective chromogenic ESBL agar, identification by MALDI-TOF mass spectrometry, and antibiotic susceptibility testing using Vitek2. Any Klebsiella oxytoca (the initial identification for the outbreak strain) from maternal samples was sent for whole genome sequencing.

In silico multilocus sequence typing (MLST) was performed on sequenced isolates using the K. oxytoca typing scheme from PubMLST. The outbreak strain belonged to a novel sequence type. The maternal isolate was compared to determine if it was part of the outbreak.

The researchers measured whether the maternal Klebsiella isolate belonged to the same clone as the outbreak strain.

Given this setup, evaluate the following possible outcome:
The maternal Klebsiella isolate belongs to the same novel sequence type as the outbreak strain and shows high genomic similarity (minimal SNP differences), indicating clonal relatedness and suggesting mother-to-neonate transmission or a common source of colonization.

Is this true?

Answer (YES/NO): NO